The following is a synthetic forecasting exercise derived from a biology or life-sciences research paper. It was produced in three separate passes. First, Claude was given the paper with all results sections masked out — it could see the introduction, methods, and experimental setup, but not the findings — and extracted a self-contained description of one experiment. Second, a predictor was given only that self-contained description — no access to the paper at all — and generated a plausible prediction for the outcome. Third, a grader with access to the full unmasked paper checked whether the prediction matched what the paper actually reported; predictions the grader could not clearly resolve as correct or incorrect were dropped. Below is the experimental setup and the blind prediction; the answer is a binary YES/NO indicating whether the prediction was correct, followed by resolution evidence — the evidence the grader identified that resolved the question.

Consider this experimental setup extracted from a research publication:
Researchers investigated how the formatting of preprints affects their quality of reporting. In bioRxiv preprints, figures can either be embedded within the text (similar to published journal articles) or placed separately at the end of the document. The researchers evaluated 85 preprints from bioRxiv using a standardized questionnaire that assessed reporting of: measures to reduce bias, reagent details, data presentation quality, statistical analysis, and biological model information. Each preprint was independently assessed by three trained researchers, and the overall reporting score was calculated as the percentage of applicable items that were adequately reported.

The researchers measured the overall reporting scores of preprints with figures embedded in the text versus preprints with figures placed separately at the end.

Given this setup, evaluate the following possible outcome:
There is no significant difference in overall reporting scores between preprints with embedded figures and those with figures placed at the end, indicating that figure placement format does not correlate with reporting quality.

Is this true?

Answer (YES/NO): NO